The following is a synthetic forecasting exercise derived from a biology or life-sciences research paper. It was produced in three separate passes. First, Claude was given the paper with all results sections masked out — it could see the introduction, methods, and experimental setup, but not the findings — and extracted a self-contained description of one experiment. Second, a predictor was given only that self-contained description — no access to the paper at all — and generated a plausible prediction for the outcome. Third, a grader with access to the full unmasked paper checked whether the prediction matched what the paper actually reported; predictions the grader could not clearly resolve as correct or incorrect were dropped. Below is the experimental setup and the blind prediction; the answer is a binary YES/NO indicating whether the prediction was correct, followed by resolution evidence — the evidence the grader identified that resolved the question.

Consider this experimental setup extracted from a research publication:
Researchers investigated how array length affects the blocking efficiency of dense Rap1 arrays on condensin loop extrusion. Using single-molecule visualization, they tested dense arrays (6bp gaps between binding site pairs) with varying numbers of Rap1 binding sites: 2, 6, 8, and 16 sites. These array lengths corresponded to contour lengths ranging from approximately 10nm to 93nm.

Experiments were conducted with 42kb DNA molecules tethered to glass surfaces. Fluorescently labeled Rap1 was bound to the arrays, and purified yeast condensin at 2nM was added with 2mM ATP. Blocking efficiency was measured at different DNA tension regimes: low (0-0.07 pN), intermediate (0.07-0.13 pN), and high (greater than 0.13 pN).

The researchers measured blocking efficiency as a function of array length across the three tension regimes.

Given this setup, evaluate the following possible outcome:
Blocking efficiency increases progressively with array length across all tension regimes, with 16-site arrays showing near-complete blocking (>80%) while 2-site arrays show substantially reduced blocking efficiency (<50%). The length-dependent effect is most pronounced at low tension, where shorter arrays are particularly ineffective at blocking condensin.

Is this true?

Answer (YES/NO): NO